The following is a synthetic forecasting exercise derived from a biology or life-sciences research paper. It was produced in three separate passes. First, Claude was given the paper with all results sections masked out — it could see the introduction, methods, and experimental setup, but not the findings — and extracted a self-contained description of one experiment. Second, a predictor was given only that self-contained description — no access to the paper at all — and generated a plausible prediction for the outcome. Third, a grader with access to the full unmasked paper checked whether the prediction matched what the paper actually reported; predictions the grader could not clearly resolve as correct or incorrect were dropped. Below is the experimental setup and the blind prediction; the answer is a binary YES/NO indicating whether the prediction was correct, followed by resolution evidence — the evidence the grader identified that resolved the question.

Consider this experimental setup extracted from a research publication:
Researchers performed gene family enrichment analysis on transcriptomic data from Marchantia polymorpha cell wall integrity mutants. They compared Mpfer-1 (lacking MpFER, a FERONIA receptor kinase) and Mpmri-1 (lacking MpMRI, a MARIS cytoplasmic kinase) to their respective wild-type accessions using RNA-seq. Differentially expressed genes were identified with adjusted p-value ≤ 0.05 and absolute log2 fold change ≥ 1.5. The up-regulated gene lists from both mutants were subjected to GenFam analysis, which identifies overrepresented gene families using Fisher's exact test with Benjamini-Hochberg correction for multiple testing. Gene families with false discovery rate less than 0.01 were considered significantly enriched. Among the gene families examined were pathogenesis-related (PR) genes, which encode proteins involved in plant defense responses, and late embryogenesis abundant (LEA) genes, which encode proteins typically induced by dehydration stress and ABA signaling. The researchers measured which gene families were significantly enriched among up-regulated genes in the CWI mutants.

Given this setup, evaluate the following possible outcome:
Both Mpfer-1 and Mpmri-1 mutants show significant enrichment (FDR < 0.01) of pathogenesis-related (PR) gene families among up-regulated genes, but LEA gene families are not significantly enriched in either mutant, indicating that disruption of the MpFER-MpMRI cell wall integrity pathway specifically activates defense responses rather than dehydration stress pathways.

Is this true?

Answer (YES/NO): NO